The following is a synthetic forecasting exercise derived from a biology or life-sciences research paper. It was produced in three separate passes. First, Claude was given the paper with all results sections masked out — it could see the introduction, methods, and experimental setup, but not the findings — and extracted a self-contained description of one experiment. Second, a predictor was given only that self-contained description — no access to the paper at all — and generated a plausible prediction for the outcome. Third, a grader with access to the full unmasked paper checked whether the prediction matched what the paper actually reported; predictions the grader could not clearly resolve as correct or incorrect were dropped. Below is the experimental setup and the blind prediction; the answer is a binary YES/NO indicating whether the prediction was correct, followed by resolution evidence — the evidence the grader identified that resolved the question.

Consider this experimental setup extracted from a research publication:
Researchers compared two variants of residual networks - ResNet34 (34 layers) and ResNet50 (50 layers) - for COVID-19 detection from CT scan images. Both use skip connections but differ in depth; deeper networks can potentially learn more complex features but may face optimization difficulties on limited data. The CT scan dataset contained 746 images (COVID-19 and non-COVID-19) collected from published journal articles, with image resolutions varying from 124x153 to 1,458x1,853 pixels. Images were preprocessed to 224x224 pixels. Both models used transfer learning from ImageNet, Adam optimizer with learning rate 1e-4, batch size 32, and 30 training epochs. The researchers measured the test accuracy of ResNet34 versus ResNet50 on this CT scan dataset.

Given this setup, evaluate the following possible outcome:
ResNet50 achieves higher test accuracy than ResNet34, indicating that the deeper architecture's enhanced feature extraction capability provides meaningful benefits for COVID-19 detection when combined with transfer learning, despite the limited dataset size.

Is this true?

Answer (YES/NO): YES